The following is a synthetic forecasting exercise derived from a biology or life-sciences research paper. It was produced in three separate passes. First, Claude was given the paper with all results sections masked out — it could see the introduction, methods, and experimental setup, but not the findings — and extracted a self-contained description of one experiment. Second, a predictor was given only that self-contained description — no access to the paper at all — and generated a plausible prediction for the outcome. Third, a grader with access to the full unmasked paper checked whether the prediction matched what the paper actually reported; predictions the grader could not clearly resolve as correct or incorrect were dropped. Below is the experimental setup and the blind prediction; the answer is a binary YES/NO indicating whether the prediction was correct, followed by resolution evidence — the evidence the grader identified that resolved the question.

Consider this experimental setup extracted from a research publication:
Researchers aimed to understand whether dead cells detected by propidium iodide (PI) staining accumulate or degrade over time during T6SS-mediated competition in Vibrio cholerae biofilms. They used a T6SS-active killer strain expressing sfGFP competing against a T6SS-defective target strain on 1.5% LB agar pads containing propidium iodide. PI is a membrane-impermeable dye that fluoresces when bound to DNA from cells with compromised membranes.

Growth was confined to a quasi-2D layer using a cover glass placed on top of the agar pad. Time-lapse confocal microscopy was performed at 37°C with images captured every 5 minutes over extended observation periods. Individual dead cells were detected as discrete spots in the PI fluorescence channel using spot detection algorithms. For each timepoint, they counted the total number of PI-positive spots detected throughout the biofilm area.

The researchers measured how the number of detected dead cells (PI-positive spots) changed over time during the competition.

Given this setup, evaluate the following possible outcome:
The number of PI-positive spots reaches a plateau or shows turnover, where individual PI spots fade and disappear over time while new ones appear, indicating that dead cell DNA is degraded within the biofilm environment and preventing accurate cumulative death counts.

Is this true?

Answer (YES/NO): NO